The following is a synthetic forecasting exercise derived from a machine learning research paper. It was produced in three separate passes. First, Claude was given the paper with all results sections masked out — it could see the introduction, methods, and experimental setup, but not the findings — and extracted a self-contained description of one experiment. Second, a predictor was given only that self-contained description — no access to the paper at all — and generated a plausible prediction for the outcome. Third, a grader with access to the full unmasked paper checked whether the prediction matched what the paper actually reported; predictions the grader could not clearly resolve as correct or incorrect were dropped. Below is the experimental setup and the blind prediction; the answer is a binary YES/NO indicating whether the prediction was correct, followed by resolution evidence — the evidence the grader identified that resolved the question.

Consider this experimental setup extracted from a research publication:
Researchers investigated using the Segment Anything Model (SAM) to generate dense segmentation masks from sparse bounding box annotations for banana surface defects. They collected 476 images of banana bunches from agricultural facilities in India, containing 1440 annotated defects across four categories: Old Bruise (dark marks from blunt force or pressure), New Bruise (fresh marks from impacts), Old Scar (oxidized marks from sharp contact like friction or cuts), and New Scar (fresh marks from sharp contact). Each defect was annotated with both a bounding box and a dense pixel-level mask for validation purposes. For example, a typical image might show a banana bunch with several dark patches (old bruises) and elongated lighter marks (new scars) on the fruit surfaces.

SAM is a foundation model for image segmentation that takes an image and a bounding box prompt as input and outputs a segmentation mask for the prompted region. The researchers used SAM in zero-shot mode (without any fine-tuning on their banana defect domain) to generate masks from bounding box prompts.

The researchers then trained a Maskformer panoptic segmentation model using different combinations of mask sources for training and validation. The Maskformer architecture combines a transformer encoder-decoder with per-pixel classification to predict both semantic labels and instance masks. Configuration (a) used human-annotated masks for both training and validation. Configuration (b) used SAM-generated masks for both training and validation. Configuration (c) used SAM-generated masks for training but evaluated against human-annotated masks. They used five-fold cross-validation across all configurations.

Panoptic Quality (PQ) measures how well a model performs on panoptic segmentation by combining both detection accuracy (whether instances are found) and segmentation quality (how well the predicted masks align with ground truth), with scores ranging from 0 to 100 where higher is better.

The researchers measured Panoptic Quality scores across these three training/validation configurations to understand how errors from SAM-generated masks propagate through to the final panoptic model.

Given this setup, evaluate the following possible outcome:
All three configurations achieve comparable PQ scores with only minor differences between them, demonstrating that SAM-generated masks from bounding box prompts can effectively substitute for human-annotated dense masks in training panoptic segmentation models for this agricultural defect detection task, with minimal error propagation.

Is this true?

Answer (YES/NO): YES